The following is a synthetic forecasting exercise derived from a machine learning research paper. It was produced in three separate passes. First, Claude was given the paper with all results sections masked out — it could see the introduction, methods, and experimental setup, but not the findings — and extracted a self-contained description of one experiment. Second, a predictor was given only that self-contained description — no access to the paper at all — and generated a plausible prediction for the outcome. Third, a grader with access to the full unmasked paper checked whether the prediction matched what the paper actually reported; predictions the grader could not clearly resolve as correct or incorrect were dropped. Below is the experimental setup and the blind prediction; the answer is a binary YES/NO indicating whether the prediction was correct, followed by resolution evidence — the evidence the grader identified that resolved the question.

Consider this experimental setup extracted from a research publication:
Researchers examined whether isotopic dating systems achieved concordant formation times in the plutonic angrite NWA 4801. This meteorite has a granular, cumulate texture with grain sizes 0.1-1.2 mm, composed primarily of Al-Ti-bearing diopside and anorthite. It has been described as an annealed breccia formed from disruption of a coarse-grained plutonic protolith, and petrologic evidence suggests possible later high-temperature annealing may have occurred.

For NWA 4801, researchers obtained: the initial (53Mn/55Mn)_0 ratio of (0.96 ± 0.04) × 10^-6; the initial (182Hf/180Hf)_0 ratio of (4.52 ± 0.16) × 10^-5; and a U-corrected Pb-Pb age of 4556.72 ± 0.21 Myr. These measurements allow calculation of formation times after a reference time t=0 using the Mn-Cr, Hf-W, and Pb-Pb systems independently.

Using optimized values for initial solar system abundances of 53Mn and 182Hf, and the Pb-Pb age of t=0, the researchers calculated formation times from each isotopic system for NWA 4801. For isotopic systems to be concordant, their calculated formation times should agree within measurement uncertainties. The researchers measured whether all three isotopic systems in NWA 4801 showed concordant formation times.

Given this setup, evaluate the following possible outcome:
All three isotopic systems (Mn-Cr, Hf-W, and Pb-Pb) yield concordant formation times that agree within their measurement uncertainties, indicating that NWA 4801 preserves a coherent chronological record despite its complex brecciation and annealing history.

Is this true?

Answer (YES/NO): NO